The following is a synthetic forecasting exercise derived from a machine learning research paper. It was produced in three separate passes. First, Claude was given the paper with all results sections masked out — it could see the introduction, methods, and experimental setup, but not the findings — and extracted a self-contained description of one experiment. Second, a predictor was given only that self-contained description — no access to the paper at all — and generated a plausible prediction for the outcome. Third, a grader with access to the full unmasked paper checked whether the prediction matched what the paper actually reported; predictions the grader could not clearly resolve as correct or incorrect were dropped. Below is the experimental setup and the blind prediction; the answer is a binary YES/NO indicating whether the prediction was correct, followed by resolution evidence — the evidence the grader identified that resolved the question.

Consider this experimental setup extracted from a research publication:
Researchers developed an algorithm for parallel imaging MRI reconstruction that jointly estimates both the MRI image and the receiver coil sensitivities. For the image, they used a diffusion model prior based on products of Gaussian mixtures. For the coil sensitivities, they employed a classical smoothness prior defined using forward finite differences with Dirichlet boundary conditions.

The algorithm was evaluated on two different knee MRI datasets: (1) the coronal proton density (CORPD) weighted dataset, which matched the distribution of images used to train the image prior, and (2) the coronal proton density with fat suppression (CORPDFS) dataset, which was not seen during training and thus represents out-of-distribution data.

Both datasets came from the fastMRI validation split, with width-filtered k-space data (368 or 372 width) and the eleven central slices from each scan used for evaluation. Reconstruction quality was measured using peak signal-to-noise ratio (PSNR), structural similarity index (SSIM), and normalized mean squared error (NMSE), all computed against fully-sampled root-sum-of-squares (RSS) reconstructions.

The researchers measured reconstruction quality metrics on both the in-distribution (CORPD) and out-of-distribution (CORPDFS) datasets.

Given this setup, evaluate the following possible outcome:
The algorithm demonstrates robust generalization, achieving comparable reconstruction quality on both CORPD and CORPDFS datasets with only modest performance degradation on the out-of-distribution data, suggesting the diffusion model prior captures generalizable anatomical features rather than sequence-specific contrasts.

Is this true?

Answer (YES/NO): YES